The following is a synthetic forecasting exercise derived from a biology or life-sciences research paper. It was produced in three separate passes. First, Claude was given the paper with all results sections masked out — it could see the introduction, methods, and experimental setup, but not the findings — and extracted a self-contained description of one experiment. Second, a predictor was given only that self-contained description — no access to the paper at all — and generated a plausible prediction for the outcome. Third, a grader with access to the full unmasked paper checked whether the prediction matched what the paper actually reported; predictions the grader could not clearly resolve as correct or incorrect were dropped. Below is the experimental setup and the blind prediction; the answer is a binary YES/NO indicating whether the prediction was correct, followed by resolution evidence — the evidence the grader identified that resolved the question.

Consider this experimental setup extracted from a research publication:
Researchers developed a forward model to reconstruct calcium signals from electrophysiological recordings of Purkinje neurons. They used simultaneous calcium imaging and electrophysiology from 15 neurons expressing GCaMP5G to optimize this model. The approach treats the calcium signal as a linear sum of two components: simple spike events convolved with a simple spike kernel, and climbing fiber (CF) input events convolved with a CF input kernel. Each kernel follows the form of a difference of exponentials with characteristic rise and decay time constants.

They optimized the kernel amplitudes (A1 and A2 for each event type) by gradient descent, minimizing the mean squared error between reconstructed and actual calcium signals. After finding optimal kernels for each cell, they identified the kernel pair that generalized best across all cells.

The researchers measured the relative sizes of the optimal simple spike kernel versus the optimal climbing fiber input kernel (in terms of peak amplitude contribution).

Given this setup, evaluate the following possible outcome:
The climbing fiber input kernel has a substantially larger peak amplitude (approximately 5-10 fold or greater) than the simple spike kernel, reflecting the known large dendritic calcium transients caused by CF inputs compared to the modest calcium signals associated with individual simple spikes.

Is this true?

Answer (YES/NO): YES